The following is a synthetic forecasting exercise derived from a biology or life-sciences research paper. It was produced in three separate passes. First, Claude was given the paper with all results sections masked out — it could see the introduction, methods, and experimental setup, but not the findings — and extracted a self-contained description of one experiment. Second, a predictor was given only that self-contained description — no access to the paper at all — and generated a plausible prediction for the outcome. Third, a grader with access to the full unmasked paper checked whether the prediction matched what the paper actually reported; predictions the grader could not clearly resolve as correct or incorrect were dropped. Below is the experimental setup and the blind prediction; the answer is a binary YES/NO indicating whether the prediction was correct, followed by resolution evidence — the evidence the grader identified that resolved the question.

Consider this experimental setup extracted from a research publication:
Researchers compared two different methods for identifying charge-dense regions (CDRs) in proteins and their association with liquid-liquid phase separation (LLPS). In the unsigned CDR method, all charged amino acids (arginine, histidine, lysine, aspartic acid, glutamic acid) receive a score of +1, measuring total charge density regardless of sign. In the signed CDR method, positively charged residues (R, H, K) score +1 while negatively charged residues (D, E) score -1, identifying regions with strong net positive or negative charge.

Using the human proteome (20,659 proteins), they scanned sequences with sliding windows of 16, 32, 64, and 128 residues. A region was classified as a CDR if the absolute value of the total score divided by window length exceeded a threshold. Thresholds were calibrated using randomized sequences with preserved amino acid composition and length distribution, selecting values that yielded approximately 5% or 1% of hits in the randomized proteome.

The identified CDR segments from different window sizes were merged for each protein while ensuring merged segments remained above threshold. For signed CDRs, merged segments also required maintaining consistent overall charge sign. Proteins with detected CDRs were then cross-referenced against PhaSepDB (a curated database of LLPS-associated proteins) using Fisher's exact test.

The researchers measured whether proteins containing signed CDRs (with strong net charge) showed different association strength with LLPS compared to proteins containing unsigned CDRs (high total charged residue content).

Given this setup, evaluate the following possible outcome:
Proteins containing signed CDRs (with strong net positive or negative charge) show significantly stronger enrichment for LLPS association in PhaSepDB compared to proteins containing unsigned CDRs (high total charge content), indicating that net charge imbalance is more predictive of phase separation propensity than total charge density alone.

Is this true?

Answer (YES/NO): NO